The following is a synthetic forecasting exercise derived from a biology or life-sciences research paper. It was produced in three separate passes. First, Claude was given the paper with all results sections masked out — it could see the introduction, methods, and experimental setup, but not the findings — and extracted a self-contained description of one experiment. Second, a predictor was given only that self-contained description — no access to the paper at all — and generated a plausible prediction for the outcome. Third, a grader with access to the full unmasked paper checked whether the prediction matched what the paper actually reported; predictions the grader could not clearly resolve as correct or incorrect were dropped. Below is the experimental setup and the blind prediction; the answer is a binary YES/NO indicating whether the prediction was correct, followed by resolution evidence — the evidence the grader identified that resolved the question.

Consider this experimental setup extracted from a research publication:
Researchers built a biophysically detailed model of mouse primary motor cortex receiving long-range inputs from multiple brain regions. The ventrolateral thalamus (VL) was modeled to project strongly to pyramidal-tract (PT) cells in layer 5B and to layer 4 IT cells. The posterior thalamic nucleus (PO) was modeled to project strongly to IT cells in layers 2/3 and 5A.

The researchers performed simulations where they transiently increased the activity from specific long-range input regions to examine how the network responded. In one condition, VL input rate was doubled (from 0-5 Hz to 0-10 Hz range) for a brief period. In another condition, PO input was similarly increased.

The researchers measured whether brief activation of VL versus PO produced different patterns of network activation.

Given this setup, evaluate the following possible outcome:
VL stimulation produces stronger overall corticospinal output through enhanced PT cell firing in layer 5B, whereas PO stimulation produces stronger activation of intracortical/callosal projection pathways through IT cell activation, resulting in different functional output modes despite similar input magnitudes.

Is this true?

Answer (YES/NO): YES